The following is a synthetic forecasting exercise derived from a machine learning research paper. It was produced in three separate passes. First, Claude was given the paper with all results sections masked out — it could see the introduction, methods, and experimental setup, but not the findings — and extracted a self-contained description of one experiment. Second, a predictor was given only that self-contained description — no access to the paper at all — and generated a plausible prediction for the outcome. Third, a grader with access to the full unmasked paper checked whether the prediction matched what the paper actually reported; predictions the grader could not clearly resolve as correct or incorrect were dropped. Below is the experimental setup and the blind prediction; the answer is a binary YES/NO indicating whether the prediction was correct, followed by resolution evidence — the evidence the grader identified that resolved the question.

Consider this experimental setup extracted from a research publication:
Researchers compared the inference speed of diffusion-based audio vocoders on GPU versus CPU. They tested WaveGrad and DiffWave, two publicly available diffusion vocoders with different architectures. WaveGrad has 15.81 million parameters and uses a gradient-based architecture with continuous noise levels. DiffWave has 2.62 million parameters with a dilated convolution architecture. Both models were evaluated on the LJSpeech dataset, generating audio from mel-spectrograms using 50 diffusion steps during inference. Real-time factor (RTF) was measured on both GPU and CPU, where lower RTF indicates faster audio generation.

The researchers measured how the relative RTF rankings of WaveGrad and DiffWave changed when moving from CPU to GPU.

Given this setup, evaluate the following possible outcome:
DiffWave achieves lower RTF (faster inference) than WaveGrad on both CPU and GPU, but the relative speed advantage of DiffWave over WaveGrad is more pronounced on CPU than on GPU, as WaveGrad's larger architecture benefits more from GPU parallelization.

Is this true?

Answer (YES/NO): NO